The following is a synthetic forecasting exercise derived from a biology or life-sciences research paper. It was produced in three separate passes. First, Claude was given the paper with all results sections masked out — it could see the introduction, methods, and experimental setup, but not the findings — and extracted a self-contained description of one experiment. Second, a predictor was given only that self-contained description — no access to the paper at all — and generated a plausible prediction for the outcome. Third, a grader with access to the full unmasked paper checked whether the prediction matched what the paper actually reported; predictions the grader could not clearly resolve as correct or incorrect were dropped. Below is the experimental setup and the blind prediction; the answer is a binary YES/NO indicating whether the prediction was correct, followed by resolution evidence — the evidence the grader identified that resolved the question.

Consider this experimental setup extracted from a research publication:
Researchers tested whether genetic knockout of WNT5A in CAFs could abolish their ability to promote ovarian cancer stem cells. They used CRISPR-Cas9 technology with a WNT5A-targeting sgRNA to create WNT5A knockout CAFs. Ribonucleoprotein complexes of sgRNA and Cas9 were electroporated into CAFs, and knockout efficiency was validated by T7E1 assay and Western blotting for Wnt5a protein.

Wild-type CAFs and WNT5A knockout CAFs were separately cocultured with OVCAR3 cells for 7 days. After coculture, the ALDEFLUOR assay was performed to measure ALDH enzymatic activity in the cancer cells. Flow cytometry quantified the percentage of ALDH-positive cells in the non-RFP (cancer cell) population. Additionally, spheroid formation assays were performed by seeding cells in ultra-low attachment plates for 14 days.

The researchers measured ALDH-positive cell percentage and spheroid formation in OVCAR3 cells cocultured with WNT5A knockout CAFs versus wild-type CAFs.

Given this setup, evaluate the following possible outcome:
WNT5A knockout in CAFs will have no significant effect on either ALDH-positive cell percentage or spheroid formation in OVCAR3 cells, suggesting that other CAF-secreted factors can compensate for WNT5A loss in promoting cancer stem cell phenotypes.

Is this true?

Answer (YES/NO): NO